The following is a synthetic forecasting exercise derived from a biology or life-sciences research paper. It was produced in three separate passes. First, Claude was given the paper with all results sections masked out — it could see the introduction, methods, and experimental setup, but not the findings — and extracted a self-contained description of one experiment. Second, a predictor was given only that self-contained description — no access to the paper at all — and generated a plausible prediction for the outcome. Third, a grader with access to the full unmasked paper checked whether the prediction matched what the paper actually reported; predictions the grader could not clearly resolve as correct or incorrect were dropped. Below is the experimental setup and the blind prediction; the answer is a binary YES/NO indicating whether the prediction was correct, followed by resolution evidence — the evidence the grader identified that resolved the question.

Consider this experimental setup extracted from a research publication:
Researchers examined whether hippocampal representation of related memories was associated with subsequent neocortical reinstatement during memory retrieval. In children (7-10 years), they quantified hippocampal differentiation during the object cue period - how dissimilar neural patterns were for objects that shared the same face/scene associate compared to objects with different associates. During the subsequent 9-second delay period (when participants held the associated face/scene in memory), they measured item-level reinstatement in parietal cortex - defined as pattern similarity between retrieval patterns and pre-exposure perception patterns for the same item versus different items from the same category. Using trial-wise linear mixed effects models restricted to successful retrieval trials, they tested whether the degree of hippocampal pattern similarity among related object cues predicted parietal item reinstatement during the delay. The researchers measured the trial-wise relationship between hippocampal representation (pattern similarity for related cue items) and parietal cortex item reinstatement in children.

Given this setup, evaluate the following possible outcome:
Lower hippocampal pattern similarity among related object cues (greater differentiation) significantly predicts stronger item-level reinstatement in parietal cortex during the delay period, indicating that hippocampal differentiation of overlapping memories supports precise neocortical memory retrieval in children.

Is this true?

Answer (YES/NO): NO